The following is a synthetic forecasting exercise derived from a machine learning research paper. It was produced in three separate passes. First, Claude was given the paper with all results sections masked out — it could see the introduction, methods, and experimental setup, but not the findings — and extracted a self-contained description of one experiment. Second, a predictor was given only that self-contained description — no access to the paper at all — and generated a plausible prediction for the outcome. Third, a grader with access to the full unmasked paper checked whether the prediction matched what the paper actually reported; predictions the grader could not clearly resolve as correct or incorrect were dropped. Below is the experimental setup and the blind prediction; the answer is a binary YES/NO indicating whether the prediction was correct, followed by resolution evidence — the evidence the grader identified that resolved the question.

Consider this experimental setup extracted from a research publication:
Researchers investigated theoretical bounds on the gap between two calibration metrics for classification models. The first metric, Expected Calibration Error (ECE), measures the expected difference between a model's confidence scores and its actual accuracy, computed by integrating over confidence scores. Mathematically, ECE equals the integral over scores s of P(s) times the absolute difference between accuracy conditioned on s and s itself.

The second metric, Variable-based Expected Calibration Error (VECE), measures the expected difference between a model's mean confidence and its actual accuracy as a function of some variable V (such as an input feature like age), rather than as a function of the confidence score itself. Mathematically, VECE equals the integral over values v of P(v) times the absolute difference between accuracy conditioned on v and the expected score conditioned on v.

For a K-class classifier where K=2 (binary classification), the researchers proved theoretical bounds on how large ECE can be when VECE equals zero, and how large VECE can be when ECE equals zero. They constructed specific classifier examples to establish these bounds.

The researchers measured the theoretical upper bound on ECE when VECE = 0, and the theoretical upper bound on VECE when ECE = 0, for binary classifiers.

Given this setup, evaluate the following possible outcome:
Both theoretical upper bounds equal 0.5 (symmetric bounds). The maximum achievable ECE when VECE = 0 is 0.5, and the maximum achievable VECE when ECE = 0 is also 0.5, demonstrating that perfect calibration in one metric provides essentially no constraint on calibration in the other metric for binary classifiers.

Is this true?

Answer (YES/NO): NO